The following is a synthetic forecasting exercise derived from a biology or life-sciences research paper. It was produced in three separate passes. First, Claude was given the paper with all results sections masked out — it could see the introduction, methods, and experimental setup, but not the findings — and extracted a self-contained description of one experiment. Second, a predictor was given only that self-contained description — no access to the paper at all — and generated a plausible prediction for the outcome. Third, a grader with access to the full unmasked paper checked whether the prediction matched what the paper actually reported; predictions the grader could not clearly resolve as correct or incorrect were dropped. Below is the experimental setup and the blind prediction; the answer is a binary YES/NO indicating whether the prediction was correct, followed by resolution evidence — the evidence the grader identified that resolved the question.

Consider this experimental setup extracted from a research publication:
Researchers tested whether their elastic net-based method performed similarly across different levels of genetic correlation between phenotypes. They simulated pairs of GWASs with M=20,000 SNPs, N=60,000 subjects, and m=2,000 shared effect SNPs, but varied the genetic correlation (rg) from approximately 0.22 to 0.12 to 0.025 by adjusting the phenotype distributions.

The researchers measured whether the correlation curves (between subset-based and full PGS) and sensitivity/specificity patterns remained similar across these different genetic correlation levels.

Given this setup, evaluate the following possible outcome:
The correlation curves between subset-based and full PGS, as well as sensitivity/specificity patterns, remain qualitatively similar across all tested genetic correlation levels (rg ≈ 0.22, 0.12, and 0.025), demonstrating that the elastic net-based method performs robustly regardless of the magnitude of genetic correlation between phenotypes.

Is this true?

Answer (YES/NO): YES